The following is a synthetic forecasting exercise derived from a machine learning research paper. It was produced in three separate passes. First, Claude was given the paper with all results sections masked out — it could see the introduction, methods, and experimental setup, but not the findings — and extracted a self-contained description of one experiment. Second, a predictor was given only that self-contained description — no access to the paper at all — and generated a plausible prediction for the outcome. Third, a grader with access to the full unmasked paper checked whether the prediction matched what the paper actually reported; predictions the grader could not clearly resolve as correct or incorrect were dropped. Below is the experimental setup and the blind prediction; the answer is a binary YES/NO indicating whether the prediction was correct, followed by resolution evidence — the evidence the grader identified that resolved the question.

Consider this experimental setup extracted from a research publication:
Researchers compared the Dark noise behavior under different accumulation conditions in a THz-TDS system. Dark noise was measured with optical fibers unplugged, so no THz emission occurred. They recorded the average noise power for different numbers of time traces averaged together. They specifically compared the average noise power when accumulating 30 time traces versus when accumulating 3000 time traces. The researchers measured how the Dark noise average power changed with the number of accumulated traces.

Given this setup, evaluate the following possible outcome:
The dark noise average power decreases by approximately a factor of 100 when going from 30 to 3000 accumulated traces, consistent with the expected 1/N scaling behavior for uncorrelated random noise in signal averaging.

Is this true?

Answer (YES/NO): NO